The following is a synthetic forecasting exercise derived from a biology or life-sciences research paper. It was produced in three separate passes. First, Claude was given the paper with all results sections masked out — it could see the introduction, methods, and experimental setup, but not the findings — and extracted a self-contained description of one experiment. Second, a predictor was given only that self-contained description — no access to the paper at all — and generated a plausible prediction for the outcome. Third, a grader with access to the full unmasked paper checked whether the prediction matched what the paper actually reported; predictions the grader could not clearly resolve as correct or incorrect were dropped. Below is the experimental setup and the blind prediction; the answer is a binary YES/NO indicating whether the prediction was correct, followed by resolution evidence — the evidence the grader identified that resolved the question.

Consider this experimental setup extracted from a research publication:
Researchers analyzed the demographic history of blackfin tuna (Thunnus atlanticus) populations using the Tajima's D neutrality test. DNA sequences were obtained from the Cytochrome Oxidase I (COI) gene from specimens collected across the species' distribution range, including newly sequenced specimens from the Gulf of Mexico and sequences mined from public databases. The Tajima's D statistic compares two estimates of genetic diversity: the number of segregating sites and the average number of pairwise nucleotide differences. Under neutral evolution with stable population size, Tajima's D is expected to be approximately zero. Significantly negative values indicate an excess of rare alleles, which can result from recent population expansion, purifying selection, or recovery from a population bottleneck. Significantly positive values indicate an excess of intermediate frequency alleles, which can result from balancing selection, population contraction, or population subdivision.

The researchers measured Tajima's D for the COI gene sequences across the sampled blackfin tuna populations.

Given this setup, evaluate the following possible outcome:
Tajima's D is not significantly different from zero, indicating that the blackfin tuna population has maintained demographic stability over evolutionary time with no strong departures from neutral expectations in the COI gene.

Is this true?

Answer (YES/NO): NO